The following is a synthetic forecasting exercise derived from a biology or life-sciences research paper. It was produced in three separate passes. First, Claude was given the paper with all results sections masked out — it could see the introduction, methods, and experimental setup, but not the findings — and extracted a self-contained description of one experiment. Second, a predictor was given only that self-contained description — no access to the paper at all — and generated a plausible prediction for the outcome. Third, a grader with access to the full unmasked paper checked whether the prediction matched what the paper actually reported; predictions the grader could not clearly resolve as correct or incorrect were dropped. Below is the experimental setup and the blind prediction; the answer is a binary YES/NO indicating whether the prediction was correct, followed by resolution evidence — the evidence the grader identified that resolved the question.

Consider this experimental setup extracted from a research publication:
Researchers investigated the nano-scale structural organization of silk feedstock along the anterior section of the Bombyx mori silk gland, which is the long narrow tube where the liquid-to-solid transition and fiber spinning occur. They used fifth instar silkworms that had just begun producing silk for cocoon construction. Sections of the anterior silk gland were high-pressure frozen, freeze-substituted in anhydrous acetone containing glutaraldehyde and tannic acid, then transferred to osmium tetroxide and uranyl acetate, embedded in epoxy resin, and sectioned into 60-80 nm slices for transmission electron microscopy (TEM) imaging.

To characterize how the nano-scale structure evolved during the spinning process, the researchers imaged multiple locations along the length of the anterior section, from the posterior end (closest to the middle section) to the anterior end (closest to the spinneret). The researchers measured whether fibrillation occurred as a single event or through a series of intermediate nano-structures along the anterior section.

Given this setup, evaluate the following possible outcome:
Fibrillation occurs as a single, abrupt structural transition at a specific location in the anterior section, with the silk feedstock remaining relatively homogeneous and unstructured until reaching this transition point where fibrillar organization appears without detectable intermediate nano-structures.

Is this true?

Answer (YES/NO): NO